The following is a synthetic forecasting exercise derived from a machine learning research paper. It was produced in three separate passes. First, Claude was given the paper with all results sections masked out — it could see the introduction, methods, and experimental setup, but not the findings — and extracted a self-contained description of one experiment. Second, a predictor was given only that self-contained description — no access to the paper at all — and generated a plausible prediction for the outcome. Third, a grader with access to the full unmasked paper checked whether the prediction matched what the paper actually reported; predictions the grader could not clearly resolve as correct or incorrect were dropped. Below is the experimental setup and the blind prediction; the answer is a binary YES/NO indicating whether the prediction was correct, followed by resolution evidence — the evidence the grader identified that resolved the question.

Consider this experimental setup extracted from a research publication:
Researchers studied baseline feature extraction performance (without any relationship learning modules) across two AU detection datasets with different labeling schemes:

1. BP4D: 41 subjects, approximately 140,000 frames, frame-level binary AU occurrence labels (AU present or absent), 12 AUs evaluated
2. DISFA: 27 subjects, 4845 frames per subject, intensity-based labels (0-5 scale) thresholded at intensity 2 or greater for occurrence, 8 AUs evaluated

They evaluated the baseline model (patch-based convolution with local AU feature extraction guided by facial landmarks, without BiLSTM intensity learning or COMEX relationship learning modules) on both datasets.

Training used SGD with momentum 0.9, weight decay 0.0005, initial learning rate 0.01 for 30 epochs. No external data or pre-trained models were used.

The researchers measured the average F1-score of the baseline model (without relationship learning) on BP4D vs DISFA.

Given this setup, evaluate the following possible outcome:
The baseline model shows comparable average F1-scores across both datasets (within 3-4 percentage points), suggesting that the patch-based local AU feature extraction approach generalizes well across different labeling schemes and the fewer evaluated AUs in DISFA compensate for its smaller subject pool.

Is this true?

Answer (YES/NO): YES